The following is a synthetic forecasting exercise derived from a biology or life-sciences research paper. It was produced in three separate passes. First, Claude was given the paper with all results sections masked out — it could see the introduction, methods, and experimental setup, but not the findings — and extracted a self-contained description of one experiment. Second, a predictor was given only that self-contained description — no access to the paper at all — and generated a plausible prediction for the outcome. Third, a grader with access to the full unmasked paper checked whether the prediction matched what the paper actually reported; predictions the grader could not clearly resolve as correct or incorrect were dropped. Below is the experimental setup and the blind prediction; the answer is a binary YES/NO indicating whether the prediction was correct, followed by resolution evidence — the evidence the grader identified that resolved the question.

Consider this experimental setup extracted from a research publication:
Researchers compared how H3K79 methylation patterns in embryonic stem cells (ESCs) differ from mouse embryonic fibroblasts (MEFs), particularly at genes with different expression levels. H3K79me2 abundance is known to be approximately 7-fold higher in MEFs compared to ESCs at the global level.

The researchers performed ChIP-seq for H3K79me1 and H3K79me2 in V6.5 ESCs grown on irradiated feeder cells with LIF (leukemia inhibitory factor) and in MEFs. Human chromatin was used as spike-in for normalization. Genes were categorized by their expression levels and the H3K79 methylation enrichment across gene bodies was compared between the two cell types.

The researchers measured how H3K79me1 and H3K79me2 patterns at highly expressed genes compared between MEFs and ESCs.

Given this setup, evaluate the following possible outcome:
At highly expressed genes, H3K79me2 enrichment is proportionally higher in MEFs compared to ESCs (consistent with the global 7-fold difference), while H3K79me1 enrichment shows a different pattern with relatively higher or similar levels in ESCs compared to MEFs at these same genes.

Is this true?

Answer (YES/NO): YES